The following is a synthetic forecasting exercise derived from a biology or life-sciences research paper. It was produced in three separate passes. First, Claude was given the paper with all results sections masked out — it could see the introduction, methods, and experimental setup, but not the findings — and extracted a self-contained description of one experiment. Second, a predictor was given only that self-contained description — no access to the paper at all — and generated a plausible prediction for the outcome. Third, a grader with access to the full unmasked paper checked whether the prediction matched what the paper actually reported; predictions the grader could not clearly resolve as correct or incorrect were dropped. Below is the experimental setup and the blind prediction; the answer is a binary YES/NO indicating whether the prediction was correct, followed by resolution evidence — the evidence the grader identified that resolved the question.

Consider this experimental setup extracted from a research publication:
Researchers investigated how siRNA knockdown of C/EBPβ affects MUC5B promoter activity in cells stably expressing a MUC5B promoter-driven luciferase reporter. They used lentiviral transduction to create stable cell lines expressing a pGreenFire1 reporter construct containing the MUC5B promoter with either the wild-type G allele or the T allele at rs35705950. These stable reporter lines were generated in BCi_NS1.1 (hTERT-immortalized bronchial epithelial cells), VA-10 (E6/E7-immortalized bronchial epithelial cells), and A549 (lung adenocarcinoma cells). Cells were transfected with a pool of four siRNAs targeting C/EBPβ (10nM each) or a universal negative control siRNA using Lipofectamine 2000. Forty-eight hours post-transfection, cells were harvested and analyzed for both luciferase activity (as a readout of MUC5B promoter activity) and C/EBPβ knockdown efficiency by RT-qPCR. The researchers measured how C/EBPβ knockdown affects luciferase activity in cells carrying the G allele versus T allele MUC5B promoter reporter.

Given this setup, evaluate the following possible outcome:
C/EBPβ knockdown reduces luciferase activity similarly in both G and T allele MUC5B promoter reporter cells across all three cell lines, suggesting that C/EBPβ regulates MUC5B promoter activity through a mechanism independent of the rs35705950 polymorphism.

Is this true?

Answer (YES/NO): NO